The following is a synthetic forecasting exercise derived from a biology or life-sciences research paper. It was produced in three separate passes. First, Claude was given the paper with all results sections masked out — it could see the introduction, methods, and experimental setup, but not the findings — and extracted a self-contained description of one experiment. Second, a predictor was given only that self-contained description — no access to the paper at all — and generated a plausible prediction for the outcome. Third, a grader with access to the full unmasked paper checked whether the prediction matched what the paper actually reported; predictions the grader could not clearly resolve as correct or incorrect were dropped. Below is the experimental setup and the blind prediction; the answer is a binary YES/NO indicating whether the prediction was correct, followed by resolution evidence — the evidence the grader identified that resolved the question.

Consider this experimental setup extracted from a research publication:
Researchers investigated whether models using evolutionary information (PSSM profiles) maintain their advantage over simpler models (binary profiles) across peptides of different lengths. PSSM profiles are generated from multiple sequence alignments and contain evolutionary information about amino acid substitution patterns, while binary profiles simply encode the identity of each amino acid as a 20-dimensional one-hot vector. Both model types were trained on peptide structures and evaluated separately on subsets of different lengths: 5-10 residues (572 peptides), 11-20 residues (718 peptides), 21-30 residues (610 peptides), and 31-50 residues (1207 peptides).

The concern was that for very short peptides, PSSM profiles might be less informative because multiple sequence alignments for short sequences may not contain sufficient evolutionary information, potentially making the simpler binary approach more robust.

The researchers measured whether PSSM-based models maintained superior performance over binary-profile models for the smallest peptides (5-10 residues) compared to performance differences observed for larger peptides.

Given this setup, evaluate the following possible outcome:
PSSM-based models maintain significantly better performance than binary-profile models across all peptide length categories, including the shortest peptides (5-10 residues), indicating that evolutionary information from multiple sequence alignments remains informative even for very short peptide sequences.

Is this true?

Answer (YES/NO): NO